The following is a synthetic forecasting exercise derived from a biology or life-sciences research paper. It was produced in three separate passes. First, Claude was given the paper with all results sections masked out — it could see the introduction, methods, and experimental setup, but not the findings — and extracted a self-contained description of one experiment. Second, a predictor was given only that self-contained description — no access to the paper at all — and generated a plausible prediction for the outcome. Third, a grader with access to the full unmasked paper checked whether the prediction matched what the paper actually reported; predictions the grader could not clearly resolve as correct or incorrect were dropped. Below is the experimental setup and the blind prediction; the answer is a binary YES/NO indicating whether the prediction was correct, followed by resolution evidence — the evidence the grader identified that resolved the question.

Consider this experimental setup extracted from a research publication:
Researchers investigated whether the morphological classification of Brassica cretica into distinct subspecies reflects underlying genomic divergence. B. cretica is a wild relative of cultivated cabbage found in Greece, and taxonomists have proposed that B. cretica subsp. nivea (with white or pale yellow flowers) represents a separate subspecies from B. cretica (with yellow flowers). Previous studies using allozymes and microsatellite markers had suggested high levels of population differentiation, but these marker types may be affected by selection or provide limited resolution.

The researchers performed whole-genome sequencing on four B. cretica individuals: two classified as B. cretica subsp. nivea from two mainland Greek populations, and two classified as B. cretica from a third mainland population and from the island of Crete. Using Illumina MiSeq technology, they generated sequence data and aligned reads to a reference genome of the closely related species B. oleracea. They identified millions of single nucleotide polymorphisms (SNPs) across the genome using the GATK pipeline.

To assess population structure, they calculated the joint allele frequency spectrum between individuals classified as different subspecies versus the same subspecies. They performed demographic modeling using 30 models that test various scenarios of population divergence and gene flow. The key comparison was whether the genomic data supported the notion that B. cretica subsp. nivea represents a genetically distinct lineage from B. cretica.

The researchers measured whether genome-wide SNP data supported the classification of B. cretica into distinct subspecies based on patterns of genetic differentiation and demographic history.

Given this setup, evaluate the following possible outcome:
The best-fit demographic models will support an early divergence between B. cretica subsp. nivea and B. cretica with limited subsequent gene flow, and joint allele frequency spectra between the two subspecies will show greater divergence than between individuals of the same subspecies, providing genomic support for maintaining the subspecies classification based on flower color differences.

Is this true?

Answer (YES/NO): NO